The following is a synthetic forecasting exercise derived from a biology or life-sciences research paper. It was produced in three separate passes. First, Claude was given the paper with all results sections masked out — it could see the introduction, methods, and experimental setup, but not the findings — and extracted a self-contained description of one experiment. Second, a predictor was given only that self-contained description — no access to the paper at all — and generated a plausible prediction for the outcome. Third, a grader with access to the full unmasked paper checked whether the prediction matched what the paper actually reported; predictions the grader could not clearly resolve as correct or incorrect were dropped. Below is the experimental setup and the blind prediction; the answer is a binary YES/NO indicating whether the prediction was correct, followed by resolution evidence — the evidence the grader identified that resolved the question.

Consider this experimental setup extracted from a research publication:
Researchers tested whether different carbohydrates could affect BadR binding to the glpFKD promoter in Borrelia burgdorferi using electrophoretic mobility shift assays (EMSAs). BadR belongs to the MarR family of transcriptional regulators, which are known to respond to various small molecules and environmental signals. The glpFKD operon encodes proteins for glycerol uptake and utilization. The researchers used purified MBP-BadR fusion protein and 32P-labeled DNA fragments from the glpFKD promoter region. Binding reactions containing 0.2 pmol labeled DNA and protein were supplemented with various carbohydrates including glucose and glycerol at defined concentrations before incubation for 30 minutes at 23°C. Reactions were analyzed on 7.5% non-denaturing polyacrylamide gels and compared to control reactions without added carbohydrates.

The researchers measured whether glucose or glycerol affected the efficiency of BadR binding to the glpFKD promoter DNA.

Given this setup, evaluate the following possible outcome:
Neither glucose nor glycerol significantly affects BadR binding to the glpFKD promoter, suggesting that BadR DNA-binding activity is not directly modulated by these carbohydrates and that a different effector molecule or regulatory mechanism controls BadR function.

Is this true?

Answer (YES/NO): YES